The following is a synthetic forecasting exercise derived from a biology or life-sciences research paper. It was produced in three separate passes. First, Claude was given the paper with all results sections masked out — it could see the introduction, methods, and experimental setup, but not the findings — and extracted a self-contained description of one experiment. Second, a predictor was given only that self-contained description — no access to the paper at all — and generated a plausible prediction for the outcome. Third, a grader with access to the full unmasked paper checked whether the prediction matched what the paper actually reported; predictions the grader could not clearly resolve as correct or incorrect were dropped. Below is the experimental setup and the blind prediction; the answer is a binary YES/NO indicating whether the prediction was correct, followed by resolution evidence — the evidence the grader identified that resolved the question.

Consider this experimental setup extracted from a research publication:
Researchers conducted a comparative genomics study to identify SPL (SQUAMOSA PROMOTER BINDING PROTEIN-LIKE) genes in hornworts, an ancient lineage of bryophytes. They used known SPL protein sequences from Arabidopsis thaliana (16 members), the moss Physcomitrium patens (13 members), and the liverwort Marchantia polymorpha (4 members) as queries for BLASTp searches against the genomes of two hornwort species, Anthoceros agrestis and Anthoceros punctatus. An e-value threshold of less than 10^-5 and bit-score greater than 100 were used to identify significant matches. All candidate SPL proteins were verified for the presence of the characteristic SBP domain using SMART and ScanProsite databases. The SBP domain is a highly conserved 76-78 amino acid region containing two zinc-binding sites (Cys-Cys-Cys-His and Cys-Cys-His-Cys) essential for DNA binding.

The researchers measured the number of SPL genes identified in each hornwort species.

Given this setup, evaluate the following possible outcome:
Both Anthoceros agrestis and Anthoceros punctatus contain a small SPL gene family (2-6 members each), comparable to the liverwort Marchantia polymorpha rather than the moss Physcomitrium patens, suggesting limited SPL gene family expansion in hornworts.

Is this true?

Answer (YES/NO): YES